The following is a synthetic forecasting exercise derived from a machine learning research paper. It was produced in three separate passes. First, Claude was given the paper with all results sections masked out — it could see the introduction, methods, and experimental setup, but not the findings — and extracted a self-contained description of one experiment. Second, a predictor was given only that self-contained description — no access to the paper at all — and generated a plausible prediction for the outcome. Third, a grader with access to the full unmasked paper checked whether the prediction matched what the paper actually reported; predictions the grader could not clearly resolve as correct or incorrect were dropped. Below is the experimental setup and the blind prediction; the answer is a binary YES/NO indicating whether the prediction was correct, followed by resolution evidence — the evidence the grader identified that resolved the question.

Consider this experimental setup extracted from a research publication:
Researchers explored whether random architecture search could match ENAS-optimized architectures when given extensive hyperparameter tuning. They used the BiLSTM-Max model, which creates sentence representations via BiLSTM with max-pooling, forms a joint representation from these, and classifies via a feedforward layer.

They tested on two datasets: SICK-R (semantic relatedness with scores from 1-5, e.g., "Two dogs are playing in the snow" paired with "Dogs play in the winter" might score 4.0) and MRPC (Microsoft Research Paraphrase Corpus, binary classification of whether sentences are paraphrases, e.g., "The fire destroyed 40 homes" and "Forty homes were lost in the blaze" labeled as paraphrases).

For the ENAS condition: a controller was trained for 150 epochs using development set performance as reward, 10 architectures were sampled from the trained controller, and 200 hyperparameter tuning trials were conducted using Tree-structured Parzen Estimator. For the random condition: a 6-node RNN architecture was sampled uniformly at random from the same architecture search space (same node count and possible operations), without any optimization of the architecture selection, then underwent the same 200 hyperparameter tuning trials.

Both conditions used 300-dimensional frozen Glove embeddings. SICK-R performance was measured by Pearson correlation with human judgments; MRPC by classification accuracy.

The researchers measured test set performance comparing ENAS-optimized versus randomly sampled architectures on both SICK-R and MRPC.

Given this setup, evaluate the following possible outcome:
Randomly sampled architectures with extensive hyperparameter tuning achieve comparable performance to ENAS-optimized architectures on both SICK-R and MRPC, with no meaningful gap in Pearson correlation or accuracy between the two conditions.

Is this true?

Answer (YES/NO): NO